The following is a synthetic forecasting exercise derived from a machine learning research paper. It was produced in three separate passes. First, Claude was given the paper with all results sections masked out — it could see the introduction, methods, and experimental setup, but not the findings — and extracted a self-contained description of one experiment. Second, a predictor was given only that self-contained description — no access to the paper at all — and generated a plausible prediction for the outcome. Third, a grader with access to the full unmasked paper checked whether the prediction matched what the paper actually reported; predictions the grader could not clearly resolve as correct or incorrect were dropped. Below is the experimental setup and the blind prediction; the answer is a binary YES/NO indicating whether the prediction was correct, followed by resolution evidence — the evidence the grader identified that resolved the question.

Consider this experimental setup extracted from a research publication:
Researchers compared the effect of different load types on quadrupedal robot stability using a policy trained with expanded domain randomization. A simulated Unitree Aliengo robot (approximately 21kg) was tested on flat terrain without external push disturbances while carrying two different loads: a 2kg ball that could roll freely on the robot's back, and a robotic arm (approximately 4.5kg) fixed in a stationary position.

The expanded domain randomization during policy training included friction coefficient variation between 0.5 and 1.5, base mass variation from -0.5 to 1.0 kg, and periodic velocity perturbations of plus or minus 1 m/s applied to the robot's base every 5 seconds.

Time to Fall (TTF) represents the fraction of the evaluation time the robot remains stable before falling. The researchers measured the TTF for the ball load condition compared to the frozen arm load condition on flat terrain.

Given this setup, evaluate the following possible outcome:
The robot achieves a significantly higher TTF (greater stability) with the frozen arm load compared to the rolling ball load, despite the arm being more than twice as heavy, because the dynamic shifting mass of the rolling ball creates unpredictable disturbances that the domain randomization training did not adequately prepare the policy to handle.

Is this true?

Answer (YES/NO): NO